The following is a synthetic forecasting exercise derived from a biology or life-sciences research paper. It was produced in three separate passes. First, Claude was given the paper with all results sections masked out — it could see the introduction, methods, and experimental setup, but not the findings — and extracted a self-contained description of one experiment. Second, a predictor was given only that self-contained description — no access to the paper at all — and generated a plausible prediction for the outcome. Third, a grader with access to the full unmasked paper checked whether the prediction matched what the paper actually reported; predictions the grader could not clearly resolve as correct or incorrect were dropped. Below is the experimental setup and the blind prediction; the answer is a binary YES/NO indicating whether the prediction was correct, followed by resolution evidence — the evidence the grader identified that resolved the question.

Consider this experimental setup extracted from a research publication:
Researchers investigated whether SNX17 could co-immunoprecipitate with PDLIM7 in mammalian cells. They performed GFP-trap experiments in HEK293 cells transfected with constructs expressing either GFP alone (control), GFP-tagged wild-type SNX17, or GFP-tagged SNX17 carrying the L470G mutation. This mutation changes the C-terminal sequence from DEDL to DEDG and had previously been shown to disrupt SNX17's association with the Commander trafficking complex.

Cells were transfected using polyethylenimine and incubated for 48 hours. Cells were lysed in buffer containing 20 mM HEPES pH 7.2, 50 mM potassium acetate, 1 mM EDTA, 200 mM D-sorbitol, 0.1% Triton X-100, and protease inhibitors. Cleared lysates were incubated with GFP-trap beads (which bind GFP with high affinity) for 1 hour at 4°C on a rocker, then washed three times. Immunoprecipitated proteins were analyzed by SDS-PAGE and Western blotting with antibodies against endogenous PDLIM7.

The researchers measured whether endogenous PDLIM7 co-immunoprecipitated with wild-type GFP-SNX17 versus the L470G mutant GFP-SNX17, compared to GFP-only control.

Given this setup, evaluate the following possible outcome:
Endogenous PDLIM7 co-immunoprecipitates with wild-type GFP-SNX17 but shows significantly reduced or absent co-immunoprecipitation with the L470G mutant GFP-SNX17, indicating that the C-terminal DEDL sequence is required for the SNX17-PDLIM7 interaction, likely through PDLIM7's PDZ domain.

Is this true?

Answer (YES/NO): YES